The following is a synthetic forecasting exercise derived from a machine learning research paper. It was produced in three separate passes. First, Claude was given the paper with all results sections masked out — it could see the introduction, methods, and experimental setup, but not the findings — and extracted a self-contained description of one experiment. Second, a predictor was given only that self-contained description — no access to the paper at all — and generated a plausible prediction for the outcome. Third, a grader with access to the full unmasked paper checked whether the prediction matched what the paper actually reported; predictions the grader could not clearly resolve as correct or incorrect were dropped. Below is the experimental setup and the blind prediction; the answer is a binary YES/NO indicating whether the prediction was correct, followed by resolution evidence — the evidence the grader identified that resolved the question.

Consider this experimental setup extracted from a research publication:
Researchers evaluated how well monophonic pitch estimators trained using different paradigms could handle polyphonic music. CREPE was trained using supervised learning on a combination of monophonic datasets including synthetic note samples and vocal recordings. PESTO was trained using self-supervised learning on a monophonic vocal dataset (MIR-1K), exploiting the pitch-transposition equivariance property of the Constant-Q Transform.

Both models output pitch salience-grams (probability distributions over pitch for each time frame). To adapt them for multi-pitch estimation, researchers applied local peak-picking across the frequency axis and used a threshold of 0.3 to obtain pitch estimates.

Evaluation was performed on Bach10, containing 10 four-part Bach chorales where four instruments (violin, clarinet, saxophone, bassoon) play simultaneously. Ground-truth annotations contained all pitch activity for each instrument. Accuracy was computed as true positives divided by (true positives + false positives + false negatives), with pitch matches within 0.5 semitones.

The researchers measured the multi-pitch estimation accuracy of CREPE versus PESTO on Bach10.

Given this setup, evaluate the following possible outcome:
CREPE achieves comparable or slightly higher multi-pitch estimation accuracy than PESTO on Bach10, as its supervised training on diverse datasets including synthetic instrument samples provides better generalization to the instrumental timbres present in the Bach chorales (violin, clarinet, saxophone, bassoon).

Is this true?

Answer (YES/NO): YES